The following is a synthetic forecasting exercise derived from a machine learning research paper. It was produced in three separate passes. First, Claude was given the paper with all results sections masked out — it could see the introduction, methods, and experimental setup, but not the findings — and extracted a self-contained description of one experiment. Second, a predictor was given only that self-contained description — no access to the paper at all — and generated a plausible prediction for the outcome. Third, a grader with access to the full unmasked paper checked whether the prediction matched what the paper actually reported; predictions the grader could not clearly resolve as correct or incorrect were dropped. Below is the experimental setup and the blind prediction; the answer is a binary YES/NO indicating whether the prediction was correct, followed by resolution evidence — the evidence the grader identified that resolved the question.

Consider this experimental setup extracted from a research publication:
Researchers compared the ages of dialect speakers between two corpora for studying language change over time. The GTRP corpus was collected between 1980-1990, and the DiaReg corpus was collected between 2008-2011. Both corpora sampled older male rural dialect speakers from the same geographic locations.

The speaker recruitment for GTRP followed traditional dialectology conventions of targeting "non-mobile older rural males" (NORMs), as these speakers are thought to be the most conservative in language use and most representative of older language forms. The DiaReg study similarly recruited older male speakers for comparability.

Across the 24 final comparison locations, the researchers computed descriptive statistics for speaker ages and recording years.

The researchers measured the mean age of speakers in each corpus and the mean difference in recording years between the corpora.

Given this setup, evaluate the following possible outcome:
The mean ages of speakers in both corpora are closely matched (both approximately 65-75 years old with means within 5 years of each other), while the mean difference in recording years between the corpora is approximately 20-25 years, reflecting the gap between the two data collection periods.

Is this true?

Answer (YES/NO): NO